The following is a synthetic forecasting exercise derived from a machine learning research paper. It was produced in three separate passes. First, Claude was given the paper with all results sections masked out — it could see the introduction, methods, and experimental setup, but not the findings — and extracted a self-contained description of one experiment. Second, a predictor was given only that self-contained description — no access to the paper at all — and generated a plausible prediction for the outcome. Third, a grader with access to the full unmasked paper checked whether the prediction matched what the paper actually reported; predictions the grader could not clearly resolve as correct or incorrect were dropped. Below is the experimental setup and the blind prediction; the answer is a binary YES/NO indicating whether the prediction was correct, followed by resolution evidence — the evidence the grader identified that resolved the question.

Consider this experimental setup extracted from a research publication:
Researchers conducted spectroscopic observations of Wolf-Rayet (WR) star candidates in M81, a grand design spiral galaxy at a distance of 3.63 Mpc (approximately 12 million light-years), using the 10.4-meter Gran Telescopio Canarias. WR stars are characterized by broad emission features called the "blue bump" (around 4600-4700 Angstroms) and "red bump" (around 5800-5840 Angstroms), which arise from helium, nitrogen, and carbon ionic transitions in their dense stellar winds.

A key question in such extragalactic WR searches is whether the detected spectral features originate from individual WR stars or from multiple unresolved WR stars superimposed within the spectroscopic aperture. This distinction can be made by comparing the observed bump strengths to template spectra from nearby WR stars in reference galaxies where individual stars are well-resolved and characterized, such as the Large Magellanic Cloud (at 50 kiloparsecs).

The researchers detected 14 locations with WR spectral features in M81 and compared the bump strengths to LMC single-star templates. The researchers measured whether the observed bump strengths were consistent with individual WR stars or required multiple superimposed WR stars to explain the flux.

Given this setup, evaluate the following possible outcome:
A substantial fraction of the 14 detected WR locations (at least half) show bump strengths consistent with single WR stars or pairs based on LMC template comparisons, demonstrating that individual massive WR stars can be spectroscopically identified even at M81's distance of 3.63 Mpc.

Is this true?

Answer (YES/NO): YES